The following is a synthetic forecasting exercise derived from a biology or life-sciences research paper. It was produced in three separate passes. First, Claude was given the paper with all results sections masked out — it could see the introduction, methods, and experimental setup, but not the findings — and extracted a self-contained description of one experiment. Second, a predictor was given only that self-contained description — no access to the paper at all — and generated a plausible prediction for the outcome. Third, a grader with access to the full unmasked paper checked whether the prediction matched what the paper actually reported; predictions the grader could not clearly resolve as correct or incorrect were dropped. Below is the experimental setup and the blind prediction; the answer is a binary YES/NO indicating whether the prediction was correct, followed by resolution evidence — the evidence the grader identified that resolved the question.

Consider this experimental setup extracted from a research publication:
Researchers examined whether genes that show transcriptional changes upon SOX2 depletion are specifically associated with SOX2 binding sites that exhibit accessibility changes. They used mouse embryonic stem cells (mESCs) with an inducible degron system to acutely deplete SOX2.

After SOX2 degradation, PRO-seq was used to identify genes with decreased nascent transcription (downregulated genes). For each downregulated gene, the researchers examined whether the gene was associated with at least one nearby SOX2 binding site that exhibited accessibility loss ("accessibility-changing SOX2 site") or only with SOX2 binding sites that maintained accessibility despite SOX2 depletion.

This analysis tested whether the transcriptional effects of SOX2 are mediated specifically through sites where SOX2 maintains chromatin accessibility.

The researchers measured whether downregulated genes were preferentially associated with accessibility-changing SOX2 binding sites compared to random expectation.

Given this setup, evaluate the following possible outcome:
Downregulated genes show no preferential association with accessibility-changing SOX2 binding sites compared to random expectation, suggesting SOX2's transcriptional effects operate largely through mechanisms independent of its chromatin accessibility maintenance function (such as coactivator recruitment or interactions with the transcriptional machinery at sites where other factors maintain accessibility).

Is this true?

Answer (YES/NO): NO